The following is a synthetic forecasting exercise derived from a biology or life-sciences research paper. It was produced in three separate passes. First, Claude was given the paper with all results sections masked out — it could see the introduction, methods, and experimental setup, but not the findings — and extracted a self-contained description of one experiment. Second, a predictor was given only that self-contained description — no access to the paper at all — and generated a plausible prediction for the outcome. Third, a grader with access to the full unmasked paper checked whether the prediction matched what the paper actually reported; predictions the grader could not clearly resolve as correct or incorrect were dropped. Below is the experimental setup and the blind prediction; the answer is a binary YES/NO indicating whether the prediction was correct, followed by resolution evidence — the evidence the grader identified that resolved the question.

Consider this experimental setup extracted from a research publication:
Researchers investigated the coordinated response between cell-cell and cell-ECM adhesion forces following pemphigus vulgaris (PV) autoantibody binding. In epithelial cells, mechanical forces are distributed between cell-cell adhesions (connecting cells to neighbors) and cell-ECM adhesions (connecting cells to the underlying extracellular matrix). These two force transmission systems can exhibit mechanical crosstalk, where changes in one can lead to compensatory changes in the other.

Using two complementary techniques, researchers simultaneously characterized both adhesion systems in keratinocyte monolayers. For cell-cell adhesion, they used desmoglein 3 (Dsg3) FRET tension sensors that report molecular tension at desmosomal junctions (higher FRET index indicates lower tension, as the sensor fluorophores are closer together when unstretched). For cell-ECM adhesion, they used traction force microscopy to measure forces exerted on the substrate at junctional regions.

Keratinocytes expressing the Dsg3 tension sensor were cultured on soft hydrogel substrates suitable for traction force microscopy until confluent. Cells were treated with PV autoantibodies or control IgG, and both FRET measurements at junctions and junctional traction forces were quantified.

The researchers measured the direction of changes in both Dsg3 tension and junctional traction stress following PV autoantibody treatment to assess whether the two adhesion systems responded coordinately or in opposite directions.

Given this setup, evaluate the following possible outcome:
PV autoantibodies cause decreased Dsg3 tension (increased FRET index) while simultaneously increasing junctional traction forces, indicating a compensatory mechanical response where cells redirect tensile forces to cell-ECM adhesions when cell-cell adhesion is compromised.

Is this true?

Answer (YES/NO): YES